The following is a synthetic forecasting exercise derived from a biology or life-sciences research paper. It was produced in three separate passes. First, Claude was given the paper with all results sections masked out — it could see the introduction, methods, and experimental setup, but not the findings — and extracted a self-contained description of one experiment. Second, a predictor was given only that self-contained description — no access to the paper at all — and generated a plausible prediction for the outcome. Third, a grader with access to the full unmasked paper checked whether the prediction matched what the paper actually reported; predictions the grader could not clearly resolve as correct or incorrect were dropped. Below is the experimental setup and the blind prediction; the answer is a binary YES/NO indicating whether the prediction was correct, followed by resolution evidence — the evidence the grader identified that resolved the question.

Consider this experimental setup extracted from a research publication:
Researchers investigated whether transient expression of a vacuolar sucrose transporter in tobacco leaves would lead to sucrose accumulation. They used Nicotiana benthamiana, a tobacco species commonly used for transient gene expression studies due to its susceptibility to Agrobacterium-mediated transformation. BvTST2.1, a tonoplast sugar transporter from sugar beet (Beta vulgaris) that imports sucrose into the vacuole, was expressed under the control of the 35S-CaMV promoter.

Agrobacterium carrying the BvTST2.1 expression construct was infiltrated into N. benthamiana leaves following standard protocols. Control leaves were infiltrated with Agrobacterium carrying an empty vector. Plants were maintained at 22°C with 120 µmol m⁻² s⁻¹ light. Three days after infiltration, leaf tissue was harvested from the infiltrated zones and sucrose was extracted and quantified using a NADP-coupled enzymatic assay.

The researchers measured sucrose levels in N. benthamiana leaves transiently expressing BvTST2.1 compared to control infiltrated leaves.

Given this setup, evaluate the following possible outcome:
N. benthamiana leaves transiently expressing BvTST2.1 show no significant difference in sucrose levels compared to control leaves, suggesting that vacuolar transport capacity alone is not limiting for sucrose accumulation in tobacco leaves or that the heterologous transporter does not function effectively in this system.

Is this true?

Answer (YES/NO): NO